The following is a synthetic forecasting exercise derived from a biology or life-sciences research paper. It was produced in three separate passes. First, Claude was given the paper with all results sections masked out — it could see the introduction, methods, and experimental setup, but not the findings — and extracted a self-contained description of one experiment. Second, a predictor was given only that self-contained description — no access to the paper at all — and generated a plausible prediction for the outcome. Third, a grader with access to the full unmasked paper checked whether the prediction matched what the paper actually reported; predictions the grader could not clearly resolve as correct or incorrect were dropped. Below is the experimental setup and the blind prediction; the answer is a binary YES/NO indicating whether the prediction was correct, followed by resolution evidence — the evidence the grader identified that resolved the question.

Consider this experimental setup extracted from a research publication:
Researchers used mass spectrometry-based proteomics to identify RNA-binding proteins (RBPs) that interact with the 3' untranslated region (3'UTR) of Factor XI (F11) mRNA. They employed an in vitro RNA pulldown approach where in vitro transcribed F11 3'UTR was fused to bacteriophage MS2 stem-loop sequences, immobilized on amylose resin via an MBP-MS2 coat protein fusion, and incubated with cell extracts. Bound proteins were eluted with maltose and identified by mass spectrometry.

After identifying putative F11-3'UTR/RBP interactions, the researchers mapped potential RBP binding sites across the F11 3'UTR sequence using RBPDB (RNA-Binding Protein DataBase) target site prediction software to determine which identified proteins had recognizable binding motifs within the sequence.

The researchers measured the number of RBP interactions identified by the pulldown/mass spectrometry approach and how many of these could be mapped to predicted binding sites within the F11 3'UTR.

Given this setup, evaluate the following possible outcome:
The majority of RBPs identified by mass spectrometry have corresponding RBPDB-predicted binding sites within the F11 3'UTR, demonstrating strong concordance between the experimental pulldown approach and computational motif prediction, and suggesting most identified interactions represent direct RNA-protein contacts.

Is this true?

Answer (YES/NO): NO